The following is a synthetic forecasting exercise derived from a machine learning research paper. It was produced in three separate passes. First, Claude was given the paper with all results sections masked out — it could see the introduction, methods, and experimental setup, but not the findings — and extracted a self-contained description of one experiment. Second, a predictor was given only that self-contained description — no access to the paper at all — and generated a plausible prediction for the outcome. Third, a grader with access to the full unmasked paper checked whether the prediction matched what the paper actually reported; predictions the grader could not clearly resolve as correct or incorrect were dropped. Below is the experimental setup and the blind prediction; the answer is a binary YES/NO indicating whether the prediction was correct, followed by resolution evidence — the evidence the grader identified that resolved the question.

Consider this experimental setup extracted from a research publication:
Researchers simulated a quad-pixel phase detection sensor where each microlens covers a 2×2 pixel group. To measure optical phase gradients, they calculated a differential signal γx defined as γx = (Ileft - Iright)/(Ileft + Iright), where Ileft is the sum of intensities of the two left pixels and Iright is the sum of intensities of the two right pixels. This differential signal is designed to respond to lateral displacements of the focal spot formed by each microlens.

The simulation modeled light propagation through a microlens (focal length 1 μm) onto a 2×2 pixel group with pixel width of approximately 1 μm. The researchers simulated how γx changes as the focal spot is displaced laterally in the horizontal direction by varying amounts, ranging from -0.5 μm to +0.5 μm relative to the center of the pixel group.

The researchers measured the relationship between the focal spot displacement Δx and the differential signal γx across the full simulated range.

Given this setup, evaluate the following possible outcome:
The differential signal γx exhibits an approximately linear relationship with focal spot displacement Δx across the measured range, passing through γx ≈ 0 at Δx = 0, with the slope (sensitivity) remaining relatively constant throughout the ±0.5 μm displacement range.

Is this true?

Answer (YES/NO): NO